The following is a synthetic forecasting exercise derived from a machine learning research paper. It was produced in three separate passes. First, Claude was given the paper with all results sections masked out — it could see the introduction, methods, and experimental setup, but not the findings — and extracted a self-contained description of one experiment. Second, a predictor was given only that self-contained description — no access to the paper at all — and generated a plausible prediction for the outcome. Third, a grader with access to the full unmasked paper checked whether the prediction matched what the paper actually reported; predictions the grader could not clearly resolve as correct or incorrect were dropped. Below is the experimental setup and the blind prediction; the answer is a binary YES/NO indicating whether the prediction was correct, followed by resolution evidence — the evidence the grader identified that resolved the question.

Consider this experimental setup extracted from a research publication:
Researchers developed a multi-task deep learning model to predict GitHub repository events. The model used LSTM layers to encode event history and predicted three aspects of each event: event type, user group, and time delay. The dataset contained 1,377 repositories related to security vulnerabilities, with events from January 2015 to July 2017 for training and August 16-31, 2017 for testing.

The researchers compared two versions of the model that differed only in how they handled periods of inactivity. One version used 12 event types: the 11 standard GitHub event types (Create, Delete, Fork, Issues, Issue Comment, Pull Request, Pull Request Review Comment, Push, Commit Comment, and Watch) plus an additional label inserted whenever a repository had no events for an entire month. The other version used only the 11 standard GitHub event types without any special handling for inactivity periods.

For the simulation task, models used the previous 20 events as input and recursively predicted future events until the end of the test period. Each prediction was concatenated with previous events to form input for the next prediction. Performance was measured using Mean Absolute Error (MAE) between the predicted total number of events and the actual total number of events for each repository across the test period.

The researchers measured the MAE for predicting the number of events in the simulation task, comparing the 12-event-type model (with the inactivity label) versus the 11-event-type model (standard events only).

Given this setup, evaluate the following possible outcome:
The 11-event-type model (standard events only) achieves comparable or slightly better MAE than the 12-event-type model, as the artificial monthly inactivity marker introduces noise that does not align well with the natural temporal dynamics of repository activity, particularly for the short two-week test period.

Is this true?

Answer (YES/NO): NO